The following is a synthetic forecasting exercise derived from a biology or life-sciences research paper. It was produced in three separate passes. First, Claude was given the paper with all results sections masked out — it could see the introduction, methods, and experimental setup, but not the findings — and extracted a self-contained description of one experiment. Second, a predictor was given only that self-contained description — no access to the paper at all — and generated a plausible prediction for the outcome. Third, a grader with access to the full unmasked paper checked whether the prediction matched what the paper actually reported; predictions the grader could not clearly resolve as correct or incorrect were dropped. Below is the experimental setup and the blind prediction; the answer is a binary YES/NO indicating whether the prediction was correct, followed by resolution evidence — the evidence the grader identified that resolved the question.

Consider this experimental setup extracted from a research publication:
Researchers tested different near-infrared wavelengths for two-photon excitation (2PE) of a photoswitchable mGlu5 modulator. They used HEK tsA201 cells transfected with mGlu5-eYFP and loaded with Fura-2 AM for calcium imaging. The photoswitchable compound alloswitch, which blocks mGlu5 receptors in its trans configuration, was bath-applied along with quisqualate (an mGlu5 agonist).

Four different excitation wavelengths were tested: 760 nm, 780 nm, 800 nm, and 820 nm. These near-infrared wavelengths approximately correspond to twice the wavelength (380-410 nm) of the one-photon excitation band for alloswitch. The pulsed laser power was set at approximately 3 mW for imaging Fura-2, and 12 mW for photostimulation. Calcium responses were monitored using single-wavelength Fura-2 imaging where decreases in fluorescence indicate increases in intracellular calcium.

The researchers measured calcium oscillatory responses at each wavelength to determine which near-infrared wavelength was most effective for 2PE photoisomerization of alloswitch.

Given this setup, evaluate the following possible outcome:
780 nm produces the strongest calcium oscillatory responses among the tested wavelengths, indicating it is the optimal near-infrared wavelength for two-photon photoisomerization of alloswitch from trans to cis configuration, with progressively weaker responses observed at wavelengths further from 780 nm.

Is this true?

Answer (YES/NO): NO